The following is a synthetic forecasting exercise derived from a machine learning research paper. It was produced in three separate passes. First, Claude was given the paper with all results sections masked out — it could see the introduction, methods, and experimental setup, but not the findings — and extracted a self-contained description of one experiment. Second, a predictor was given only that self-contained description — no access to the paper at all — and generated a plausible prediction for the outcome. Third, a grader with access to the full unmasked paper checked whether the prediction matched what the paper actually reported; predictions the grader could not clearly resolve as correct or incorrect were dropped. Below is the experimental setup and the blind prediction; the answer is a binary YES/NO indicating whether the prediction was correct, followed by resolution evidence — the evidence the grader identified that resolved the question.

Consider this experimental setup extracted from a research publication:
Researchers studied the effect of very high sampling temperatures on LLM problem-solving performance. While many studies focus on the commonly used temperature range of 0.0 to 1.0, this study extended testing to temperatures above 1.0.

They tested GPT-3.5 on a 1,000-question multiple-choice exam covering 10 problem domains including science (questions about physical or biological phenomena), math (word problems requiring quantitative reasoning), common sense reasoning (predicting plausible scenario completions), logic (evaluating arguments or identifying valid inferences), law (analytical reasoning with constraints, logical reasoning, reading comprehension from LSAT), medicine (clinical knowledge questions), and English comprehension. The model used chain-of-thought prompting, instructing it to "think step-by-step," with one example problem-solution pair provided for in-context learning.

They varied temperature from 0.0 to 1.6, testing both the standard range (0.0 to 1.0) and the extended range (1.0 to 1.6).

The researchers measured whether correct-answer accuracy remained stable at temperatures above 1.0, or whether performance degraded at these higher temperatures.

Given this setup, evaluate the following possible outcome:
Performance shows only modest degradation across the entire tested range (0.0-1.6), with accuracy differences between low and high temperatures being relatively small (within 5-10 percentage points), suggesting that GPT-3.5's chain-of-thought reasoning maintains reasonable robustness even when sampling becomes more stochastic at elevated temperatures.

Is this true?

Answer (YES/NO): NO